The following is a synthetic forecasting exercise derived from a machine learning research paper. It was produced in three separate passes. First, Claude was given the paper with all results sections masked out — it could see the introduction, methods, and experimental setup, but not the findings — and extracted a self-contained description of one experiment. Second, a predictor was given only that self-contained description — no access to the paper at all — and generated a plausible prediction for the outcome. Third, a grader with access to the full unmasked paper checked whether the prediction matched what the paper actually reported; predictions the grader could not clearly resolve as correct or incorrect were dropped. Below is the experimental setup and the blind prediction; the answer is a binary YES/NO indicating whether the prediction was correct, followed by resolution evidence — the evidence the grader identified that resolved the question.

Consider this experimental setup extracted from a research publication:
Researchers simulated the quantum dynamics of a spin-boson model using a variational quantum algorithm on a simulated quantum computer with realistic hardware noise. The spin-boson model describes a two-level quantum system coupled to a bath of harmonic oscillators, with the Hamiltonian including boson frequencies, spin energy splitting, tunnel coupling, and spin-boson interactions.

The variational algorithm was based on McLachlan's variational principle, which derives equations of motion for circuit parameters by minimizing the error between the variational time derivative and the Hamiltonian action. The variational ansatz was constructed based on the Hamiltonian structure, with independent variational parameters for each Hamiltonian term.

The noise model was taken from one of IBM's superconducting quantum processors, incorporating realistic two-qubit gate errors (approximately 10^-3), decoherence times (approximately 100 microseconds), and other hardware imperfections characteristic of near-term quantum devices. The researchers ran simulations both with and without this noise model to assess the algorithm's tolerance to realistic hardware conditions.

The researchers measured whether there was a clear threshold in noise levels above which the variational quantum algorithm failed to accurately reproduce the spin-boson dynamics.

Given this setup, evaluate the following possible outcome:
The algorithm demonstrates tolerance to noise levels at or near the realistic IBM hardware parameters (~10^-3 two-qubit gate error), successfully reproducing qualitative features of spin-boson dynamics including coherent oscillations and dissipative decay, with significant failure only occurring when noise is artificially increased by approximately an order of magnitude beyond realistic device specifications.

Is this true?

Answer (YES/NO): NO